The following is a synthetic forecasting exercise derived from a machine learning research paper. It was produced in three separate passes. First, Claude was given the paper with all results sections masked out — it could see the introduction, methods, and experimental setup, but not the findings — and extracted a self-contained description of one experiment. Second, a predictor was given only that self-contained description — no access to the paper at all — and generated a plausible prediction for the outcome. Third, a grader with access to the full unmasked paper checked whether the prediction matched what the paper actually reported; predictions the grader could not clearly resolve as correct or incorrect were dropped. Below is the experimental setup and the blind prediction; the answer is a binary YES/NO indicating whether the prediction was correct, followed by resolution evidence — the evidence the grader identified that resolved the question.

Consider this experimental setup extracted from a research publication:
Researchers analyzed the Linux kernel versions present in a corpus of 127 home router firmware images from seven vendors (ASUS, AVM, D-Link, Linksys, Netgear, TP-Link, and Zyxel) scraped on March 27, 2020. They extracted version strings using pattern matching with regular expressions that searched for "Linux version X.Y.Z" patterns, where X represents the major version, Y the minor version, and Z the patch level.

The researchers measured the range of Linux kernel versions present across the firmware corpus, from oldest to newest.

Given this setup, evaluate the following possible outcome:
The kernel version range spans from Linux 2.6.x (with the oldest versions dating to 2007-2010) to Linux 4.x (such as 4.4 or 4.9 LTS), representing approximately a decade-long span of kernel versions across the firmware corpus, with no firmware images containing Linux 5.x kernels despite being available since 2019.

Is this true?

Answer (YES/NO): NO